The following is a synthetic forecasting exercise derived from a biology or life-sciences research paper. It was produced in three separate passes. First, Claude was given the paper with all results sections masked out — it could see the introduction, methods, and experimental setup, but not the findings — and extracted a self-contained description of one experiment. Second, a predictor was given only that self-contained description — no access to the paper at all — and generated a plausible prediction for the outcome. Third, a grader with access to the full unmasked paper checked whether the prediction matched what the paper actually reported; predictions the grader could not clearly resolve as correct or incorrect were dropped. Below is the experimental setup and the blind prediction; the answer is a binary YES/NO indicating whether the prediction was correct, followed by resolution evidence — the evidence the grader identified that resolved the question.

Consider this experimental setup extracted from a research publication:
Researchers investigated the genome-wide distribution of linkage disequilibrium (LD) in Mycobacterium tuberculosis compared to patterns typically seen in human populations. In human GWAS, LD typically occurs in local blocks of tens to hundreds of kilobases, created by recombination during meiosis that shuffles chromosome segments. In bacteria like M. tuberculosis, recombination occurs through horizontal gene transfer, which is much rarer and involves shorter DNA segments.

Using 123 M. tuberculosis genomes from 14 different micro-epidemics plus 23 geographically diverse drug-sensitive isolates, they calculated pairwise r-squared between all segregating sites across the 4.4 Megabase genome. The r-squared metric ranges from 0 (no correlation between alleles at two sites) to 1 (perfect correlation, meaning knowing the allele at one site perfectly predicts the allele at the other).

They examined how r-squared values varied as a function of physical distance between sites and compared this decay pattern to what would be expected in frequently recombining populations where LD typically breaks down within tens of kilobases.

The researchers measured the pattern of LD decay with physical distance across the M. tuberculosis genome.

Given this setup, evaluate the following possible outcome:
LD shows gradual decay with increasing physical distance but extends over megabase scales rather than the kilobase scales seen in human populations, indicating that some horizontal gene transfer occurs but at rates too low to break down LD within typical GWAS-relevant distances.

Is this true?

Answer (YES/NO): NO